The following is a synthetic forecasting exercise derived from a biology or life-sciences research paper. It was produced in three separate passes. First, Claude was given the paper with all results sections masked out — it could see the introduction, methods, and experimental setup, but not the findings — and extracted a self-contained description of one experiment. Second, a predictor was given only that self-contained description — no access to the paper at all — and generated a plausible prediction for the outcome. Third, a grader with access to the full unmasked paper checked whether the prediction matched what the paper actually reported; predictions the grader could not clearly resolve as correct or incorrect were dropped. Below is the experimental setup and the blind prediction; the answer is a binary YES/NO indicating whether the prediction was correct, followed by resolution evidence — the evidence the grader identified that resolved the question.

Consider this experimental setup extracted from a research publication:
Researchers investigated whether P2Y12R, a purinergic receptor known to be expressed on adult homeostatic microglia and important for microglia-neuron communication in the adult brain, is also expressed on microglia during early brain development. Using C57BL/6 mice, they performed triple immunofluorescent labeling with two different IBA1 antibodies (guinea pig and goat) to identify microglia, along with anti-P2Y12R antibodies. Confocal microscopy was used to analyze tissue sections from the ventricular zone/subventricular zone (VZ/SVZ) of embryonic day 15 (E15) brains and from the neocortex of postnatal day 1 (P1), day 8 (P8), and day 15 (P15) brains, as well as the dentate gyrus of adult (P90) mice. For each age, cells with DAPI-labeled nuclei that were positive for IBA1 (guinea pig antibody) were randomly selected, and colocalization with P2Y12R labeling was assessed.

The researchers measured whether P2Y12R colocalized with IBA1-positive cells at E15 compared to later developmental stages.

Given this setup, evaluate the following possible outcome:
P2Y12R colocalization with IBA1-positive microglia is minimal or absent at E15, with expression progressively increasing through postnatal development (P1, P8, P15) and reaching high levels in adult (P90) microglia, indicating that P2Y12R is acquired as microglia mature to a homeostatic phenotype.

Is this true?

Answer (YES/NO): NO